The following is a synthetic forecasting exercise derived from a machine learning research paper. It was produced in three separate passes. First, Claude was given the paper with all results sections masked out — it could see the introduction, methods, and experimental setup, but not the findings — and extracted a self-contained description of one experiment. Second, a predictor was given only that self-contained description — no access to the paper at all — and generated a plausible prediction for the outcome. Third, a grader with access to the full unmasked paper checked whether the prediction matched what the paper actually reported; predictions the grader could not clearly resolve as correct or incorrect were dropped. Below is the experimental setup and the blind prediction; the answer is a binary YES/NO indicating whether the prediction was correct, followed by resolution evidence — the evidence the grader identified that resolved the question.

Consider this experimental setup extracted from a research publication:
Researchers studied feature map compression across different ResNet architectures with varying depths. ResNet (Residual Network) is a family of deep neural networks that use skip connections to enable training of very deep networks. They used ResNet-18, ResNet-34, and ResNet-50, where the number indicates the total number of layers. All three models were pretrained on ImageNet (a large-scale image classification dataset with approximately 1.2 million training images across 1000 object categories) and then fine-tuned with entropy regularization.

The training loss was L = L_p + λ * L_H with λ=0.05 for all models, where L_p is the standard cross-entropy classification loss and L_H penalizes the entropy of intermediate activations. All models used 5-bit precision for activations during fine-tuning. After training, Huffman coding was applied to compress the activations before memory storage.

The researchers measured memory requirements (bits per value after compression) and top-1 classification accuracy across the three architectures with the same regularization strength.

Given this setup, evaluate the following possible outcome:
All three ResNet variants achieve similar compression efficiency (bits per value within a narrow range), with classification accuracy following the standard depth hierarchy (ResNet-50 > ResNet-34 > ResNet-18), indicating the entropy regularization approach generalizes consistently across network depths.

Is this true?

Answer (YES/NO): NO